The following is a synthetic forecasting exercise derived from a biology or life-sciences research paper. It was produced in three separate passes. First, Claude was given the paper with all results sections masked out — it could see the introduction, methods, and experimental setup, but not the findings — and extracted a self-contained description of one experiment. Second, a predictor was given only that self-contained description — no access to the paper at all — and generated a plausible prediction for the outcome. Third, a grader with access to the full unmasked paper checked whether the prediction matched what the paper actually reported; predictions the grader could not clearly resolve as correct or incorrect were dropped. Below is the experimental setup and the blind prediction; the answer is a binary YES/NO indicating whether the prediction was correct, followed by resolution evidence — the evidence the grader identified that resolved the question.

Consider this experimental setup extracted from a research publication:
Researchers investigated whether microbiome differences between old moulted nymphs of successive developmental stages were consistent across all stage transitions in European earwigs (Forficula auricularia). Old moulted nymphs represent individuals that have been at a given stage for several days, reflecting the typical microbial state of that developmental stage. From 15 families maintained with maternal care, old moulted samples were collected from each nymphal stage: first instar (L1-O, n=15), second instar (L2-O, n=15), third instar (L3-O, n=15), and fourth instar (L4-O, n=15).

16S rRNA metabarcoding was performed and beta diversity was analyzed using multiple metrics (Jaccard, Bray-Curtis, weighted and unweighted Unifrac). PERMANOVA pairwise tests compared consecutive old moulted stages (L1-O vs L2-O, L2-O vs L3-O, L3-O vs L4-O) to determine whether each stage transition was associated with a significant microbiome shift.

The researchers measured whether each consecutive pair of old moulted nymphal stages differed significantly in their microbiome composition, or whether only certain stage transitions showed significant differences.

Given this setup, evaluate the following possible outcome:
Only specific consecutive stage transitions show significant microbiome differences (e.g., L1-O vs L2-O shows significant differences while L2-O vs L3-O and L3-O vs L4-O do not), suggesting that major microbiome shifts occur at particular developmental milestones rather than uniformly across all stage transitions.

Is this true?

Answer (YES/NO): NO